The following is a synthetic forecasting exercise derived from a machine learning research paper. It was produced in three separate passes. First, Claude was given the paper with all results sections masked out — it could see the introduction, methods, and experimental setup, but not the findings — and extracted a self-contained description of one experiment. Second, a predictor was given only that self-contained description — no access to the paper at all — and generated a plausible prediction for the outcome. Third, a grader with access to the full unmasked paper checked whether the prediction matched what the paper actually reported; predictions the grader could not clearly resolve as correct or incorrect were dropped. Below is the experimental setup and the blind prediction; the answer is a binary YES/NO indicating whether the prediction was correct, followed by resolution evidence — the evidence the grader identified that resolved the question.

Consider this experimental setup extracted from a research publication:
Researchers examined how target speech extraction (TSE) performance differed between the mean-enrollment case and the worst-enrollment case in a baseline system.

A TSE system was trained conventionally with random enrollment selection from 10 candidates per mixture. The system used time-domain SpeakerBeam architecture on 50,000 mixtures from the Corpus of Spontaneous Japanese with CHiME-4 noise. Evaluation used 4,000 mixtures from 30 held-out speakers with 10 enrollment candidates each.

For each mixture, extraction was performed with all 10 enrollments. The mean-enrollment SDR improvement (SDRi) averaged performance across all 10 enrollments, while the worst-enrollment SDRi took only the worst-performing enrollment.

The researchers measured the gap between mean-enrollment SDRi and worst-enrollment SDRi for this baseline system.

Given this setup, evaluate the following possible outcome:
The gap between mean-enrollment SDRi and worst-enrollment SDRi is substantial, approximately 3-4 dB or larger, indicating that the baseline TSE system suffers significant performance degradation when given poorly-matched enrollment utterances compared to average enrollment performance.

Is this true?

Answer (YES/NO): NO